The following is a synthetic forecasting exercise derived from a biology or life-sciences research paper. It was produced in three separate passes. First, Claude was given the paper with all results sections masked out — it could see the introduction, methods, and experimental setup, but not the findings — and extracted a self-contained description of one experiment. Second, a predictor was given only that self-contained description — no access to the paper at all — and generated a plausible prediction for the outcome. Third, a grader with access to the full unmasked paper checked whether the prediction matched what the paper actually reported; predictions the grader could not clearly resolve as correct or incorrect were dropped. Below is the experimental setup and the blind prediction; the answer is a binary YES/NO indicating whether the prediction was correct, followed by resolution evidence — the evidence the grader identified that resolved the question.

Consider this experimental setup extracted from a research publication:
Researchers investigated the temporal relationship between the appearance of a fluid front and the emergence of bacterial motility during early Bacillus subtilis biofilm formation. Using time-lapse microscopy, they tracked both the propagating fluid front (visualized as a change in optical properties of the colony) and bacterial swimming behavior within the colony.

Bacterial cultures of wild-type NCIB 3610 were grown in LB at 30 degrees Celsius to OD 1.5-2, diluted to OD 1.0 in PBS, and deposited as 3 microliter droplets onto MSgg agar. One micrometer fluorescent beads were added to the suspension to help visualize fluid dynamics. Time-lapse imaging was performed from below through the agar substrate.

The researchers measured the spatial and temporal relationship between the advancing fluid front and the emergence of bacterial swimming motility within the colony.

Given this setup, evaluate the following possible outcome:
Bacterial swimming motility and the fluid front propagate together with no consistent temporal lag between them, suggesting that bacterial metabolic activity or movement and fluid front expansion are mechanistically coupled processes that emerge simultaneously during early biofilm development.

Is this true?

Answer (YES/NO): NO